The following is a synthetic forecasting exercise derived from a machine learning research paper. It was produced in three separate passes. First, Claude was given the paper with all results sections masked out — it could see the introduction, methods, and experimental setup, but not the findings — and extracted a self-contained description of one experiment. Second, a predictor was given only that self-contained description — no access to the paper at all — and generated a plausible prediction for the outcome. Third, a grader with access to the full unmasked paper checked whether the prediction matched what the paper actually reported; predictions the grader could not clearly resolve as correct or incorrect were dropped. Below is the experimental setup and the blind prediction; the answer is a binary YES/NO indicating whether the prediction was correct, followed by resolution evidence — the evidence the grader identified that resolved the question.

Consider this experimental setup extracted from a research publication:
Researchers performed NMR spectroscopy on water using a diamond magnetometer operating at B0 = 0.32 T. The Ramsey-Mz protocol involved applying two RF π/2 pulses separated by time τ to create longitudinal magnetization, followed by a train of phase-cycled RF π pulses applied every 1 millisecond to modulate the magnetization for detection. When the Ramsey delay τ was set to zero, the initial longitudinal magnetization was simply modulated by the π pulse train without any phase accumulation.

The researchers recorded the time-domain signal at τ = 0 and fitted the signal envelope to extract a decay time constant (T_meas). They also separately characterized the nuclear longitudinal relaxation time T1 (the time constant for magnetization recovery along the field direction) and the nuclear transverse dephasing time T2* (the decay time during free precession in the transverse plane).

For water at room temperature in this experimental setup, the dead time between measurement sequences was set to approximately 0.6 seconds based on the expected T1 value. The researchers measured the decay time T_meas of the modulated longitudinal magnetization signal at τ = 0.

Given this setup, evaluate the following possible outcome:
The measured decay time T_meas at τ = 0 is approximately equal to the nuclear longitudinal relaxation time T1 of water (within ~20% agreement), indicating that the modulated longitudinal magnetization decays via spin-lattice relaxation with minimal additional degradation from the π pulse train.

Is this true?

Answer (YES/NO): NO